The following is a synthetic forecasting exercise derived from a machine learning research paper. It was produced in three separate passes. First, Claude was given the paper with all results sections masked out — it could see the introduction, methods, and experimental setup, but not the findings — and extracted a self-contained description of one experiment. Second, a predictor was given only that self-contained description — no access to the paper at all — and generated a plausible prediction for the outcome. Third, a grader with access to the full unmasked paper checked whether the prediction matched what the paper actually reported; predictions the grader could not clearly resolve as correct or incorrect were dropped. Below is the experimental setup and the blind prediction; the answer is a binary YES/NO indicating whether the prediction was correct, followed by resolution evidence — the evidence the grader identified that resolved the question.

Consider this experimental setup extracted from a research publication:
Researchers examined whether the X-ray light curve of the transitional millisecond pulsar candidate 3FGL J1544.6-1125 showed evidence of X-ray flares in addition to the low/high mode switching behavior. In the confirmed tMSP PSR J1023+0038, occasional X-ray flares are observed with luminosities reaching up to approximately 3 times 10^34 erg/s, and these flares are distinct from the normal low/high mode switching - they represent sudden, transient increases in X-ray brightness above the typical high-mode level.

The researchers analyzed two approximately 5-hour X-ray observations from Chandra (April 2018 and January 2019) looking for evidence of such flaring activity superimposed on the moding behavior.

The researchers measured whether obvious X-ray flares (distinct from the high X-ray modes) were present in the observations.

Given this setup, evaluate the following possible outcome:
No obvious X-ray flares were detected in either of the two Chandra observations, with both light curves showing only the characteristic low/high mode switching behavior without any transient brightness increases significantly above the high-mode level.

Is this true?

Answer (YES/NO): YES